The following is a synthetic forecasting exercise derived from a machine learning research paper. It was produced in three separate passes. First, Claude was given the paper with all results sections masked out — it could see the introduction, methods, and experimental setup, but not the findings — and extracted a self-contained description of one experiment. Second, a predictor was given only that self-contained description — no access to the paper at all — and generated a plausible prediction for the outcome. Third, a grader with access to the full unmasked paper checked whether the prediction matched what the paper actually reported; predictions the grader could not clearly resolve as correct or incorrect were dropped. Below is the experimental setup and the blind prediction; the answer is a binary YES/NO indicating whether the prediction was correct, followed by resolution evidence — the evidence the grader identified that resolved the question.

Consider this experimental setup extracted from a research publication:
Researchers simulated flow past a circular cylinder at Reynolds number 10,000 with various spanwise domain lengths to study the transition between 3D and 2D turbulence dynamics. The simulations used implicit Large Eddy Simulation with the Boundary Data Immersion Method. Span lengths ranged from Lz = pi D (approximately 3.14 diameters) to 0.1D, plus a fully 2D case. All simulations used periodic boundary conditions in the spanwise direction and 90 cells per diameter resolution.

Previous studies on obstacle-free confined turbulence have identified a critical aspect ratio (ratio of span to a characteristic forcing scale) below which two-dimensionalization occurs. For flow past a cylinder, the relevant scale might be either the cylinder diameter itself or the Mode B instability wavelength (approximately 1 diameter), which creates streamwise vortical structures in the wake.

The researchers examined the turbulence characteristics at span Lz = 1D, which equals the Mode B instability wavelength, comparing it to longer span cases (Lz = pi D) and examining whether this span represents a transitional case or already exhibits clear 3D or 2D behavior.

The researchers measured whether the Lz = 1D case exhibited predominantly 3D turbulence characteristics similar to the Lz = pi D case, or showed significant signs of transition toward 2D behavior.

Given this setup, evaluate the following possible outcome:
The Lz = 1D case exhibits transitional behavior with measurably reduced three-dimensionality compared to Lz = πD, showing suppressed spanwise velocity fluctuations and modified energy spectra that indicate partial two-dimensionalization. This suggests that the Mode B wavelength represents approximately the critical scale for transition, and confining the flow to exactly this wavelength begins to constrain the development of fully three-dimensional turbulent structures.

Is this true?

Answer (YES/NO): YES